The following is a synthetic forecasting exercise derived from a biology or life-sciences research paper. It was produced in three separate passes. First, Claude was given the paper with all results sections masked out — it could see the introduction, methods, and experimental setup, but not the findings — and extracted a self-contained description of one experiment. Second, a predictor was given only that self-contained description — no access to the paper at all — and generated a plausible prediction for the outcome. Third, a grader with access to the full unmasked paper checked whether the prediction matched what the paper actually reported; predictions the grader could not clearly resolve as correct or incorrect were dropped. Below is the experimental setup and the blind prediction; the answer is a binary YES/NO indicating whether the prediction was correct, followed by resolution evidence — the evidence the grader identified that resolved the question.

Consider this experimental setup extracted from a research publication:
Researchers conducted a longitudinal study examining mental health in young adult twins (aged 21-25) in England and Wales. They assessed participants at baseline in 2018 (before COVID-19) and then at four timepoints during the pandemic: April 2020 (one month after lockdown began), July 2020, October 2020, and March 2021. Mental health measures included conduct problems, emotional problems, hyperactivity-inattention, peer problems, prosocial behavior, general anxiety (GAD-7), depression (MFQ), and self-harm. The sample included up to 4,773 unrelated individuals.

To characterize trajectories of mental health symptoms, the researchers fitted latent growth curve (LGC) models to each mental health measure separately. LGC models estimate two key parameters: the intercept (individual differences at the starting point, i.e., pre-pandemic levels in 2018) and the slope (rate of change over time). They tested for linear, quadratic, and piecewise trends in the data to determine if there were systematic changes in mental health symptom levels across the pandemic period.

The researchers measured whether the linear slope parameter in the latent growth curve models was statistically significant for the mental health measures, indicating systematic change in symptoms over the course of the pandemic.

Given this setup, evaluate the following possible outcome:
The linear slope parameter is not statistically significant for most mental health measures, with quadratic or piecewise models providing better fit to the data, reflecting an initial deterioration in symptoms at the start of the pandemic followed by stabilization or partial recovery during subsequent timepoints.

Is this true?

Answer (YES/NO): NO